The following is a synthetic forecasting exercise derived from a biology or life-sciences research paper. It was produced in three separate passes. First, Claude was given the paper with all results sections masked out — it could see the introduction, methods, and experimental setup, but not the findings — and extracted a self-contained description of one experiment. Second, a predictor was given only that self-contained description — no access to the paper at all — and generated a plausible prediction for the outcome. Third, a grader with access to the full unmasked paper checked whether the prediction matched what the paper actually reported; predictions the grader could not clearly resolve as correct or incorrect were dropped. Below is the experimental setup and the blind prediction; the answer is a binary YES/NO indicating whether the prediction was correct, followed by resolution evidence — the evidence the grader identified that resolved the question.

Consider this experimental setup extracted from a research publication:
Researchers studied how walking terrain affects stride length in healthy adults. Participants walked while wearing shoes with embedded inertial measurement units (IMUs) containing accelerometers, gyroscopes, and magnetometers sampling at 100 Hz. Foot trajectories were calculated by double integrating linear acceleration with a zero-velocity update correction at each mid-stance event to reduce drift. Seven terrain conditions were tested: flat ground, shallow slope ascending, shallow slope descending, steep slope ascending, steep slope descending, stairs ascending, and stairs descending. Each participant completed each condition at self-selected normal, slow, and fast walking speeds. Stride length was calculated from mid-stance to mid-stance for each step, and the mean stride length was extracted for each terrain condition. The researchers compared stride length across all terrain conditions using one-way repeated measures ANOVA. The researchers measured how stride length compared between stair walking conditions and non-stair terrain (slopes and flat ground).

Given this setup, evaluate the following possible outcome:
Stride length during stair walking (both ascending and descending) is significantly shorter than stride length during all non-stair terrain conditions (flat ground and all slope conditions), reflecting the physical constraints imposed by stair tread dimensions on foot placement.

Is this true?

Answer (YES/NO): YES